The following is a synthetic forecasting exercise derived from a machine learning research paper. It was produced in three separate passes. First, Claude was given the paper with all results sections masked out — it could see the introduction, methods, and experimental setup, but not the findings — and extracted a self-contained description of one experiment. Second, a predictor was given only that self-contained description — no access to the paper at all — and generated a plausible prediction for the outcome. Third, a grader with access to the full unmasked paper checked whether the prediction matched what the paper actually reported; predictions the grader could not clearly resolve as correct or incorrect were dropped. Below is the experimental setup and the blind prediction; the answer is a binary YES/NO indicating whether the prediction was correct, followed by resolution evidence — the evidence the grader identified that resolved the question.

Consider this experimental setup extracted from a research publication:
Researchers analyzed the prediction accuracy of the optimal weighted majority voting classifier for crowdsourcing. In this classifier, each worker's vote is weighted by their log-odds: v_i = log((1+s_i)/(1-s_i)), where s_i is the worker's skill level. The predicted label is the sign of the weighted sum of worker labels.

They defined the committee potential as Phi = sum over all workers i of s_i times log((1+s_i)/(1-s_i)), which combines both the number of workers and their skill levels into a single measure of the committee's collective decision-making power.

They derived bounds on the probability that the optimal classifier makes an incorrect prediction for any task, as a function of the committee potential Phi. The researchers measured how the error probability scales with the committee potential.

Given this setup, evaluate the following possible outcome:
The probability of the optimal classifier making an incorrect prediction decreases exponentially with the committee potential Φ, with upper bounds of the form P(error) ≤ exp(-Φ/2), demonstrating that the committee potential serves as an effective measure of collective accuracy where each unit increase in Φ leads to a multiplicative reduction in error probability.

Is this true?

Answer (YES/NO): YES